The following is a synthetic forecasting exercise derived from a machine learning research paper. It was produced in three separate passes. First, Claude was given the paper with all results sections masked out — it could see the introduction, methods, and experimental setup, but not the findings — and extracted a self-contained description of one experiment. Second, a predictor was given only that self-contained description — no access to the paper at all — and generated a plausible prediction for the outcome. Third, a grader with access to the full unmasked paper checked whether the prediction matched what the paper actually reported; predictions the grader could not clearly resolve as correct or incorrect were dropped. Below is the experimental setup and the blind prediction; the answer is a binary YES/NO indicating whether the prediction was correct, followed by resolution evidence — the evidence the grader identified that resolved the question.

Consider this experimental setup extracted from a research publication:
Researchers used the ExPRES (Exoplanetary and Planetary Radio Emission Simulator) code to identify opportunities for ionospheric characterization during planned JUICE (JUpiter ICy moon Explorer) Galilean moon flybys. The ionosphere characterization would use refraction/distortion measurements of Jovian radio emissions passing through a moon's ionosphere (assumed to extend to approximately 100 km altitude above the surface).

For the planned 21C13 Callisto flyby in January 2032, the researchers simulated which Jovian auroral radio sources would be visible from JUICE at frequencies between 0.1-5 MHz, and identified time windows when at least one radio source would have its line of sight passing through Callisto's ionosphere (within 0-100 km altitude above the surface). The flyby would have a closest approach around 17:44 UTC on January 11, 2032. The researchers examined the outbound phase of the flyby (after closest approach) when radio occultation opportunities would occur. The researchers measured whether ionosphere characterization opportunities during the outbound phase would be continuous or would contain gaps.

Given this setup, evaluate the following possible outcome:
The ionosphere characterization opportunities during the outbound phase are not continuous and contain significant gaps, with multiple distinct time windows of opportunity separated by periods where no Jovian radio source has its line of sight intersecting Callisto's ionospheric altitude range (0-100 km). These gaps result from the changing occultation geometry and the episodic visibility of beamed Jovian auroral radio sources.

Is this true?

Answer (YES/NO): NO